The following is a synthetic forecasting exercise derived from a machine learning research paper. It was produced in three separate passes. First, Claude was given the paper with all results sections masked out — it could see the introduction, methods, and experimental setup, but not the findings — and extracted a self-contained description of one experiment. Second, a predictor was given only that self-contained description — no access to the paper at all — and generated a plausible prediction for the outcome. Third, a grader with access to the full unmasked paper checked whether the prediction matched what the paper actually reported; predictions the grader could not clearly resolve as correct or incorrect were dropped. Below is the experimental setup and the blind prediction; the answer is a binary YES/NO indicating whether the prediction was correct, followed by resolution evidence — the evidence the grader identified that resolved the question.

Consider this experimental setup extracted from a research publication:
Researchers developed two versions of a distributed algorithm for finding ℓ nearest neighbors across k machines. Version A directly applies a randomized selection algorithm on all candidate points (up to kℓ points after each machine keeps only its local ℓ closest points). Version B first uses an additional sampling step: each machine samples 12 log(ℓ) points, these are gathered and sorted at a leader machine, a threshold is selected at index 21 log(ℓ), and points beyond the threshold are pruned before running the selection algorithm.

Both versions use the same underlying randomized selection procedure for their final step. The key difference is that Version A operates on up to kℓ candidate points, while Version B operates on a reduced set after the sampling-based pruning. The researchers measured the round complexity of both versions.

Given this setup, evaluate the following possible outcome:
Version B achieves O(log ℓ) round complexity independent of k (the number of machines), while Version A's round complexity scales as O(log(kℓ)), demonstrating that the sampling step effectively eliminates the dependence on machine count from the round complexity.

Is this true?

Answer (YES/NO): YES